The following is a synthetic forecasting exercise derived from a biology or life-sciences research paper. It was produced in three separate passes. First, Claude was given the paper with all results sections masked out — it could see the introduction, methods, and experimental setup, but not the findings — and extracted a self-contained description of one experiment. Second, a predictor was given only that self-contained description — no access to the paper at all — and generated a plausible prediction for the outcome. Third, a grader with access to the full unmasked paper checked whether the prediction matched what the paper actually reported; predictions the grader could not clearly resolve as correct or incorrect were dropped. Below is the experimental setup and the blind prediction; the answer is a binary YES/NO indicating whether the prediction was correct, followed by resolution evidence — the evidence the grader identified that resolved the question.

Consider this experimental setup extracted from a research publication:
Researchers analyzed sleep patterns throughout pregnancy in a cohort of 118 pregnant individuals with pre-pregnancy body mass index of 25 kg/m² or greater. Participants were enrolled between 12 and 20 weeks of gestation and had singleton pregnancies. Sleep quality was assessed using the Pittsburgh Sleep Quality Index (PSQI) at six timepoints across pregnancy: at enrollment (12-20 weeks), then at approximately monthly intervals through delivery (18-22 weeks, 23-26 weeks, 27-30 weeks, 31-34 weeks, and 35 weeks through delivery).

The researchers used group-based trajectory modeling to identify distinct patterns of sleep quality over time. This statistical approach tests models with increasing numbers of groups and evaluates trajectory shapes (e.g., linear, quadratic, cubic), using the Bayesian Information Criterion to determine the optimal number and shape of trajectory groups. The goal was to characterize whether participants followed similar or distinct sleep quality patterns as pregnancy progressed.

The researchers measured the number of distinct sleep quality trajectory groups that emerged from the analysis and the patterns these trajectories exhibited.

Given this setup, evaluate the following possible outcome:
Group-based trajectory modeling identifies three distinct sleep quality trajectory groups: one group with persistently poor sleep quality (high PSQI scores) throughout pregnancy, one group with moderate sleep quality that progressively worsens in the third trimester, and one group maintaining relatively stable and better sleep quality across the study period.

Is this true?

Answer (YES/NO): NO